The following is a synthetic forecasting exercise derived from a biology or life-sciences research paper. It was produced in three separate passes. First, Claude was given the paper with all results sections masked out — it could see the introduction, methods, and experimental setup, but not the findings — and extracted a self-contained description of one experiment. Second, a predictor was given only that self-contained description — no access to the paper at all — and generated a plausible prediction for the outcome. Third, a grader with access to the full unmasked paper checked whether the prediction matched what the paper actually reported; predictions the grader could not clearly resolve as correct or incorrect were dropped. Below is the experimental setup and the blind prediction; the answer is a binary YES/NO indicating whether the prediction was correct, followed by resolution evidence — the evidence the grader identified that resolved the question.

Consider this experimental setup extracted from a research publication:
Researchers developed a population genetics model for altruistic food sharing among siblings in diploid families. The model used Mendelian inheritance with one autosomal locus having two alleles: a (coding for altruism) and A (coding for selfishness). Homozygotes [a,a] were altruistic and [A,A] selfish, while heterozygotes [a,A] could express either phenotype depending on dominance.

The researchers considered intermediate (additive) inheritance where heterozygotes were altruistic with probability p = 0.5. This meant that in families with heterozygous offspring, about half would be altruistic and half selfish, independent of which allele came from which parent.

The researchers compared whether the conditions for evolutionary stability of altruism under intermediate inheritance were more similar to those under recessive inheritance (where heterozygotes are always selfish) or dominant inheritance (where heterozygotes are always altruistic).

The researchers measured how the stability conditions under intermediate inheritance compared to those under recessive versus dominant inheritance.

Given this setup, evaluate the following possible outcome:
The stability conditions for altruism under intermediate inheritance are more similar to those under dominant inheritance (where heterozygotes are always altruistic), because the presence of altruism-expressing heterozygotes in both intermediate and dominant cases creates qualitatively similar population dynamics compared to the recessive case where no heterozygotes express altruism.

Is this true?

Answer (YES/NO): YES